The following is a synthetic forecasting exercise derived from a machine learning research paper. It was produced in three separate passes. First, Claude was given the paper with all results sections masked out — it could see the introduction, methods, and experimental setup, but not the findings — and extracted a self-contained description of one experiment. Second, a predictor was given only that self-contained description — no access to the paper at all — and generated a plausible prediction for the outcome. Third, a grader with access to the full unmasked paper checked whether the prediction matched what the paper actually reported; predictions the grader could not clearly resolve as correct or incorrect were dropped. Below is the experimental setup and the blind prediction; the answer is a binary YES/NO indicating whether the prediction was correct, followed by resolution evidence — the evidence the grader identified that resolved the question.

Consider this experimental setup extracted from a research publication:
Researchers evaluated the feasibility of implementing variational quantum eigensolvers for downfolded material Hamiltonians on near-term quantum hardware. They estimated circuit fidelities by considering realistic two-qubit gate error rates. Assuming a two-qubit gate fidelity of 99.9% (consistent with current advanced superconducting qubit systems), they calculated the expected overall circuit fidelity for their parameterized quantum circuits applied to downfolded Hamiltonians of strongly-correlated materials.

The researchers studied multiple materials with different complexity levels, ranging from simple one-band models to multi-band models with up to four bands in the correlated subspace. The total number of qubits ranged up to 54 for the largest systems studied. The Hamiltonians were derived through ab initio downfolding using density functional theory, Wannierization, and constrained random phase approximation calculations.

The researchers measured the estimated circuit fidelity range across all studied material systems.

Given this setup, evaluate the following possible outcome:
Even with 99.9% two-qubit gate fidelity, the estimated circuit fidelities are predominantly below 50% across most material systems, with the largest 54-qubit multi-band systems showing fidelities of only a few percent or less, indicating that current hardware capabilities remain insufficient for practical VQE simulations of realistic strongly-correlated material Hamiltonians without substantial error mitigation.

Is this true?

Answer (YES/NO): NO